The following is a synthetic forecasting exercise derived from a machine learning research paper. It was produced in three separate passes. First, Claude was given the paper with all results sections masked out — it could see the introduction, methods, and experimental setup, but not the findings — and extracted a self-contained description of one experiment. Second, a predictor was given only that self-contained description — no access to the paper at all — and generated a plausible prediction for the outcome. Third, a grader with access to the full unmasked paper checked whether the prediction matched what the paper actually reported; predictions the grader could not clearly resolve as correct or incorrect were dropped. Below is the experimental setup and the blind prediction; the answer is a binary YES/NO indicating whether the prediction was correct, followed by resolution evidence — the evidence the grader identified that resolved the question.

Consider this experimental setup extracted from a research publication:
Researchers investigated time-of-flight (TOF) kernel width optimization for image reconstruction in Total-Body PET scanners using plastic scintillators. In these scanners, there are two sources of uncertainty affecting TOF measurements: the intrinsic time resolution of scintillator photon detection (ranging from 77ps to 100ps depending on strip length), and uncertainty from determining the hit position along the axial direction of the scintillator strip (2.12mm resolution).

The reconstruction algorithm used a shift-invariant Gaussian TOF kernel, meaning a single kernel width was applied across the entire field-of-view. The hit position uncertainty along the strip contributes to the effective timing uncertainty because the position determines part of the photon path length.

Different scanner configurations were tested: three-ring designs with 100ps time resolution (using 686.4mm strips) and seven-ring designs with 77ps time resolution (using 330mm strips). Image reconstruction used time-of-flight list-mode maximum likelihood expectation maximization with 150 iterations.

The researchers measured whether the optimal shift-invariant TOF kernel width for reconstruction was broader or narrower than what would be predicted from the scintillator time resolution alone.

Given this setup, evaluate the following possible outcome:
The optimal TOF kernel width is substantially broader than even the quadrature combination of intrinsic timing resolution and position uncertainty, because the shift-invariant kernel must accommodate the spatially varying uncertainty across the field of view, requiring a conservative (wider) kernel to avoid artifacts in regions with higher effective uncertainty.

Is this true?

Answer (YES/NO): YES